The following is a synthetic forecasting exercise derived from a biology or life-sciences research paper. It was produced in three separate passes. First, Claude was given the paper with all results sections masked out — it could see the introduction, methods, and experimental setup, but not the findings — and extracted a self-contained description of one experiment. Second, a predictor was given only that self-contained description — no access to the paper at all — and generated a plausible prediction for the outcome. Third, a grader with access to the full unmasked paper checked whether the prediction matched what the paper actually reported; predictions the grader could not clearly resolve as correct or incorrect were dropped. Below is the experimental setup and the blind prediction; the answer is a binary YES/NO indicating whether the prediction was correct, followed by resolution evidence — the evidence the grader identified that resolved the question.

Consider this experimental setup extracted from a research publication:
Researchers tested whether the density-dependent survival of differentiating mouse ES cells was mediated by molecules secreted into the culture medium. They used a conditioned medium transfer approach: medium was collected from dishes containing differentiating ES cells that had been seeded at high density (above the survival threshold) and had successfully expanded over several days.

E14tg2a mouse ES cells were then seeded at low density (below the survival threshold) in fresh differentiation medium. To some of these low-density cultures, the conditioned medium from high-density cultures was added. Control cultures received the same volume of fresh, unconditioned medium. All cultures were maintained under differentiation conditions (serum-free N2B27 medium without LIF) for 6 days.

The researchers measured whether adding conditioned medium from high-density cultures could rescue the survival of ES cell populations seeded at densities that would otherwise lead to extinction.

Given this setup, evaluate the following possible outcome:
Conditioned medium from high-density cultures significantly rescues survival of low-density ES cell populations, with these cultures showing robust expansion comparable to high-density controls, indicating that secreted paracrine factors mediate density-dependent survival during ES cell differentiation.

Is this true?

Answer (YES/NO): YES